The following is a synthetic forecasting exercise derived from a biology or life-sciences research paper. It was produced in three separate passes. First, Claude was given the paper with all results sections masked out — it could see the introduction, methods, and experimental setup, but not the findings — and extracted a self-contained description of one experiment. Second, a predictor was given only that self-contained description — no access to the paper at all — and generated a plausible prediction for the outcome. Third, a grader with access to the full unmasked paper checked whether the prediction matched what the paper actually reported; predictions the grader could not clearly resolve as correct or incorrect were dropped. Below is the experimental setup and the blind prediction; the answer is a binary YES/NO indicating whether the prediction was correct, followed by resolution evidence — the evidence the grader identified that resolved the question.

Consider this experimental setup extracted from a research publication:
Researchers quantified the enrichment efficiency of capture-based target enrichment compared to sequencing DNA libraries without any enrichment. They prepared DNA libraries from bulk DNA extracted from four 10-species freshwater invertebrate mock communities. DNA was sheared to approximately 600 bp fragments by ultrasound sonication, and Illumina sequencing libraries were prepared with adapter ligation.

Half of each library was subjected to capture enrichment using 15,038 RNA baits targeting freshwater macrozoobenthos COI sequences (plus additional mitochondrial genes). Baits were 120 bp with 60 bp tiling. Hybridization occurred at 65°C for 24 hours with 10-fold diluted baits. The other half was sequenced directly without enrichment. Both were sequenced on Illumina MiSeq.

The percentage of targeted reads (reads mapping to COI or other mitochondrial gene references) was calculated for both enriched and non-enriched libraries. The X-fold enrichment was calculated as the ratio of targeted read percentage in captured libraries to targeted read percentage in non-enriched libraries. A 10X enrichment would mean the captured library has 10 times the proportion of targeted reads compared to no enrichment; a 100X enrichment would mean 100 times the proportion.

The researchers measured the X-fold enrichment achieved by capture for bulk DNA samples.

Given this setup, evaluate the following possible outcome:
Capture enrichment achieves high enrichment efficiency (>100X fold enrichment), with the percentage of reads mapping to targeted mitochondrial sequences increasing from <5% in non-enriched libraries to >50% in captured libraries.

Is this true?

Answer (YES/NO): NO